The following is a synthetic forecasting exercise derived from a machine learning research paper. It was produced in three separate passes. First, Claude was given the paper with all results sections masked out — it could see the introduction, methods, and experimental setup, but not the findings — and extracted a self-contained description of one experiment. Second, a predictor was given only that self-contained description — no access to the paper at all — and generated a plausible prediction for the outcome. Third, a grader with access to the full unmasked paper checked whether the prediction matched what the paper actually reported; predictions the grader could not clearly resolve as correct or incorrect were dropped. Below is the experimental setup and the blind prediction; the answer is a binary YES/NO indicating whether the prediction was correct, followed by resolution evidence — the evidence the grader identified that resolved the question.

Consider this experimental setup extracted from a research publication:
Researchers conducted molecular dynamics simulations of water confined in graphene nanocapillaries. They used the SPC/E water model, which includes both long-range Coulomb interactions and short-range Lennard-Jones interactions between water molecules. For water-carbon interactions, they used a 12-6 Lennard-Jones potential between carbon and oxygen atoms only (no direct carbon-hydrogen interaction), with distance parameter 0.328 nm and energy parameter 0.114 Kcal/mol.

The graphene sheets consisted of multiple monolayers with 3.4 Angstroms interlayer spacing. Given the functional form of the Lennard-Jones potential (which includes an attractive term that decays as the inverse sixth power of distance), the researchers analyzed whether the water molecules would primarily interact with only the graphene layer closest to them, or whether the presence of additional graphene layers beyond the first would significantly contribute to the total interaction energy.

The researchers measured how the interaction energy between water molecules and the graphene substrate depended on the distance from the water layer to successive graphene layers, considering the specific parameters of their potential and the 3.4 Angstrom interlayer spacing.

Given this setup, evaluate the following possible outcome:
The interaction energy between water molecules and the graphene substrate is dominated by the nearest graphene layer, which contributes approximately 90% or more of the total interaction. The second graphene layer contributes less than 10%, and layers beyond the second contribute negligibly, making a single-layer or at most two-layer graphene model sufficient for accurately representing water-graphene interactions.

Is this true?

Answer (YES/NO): NO